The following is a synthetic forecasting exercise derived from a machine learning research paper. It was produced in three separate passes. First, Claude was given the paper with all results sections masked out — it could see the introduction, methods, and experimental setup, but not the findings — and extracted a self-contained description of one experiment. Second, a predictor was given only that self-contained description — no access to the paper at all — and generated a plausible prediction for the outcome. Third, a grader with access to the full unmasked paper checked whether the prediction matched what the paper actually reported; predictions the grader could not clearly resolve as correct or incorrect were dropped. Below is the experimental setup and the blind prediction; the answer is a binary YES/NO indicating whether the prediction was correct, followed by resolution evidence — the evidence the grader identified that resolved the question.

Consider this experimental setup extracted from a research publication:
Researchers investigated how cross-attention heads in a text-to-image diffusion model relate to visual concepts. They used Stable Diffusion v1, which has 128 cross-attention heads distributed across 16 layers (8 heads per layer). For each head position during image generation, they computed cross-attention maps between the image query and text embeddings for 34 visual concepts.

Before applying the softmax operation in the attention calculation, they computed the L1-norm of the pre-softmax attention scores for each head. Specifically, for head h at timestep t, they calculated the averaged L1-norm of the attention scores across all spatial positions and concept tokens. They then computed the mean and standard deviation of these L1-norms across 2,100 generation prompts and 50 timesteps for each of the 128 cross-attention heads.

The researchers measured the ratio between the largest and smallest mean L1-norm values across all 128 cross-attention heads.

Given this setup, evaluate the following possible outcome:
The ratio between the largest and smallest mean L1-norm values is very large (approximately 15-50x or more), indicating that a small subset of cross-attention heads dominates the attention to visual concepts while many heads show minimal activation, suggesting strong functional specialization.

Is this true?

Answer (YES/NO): NO